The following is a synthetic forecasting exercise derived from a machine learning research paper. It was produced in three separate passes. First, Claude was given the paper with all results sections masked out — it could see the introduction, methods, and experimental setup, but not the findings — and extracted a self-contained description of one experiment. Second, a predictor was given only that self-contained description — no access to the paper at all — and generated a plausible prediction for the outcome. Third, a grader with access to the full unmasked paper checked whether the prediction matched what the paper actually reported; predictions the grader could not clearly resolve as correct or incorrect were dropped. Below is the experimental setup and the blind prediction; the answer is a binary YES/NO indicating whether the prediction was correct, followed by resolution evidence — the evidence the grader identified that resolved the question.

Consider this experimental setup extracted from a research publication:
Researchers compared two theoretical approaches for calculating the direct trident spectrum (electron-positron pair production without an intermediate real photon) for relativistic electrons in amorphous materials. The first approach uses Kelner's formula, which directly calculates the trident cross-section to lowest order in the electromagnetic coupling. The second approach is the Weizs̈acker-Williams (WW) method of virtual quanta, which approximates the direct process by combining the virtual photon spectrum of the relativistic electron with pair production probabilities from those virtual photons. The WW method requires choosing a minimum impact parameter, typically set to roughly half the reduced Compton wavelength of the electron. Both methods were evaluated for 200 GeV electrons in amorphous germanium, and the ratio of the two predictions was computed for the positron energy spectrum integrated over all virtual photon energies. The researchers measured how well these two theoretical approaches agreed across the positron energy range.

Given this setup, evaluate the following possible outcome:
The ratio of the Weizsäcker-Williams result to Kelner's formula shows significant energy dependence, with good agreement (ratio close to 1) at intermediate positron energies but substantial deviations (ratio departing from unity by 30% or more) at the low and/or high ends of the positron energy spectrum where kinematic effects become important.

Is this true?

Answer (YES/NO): NO